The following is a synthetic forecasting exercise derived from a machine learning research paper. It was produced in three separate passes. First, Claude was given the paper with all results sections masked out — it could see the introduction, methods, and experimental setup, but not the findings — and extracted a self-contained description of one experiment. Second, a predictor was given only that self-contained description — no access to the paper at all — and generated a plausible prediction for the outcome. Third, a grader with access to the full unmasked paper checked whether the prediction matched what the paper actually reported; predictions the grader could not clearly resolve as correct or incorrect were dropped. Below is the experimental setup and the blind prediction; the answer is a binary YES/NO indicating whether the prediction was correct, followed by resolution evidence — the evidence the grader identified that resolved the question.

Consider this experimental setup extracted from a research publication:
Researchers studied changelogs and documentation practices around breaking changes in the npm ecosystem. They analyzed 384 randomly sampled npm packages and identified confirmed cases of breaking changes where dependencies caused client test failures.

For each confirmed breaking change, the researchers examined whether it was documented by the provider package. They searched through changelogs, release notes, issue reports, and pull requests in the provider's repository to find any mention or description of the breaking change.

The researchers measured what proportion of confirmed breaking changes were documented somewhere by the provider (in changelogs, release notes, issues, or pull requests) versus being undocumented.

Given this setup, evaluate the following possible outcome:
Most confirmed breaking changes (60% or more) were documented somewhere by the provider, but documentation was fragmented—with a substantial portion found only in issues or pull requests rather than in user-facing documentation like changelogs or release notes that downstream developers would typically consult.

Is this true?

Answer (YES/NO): NO